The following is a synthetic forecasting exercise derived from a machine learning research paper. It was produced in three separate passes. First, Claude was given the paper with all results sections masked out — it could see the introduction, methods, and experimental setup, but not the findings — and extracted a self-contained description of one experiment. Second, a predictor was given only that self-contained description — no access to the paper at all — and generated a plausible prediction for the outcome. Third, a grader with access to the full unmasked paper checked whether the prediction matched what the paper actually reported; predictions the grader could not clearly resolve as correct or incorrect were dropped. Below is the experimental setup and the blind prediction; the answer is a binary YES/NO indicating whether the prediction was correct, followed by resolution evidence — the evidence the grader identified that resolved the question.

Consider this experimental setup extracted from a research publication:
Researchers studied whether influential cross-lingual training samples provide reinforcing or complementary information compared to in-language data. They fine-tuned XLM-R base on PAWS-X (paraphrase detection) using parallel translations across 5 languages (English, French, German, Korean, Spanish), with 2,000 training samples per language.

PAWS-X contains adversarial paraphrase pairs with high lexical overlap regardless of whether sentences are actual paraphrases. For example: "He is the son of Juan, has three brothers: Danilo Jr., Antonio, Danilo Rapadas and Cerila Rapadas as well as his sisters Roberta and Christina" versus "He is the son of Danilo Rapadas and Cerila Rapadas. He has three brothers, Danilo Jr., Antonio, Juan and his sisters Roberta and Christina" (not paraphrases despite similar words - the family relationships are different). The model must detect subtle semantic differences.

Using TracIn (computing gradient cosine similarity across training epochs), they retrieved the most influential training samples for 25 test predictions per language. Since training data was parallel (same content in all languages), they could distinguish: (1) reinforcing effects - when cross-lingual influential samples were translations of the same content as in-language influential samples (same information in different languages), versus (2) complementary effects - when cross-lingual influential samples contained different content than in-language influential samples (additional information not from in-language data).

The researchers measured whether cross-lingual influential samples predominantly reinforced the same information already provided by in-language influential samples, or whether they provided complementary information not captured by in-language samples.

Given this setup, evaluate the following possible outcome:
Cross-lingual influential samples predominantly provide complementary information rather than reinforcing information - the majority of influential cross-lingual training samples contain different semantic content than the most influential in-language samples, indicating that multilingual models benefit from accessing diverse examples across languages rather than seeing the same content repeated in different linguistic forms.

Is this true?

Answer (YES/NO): YES